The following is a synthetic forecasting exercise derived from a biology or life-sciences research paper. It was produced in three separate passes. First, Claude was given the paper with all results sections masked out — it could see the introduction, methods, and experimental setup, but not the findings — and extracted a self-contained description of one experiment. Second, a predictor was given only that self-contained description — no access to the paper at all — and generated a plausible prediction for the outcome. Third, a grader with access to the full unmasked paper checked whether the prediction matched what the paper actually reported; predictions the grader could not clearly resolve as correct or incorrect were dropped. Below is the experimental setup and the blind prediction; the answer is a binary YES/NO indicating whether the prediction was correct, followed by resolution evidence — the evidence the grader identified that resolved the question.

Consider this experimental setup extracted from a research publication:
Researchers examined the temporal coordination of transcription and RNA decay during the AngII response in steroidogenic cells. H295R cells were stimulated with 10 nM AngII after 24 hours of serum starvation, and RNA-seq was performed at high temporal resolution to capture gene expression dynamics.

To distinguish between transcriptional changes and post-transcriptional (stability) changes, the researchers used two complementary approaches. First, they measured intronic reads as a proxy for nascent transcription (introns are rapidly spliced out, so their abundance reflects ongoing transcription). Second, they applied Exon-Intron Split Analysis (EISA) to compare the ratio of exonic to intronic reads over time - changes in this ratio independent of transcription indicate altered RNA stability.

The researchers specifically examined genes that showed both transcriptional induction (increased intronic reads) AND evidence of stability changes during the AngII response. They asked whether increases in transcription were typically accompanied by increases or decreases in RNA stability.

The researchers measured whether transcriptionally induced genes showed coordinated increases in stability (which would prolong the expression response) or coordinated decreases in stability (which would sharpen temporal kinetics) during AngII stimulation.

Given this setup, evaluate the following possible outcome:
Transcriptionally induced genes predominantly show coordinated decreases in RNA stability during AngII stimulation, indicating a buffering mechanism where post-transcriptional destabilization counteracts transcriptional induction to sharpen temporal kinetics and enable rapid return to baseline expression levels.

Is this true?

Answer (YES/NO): YES